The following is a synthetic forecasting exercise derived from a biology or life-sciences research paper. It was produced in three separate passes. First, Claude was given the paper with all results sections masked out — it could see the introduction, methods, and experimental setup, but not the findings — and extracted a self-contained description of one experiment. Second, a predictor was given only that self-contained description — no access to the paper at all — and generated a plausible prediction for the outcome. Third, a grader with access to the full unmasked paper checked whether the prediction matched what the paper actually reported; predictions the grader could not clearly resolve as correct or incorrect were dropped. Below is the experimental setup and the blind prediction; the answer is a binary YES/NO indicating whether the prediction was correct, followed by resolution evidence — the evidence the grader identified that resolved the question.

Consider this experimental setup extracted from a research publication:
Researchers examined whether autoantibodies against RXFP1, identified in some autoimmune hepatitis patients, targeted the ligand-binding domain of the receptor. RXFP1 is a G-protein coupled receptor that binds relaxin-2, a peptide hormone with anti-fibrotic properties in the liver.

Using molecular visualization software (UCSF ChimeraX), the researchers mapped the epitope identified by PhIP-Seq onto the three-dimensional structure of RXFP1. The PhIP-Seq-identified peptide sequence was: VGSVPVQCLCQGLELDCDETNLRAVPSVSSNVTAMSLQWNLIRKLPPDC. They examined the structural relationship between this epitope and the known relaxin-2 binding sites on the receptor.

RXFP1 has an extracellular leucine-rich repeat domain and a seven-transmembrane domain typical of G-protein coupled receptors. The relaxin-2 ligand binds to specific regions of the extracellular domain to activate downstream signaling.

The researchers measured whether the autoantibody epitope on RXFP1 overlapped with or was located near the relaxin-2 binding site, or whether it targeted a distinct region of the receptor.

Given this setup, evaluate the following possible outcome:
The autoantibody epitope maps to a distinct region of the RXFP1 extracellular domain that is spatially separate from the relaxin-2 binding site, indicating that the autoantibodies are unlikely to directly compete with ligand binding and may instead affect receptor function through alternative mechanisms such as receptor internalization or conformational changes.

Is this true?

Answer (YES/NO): NO